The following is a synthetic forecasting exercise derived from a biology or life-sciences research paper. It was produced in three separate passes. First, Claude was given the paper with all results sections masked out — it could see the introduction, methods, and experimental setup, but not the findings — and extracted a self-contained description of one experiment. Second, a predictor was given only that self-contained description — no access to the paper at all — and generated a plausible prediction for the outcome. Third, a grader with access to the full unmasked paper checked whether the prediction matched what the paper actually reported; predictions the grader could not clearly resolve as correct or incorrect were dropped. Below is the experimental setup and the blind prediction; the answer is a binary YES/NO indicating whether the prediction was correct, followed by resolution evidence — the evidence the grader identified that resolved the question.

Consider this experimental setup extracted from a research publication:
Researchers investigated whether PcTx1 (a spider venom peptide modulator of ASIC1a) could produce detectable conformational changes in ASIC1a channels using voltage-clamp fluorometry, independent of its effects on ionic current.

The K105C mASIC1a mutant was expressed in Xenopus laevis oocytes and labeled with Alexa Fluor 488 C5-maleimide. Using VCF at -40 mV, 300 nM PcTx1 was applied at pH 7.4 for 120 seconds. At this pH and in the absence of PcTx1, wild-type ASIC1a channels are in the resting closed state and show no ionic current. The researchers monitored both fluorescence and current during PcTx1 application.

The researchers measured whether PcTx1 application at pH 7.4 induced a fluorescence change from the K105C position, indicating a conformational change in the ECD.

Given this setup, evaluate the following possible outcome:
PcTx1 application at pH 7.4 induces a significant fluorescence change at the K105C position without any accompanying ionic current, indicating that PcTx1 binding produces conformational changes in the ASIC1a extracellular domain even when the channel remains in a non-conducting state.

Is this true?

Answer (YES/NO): YES